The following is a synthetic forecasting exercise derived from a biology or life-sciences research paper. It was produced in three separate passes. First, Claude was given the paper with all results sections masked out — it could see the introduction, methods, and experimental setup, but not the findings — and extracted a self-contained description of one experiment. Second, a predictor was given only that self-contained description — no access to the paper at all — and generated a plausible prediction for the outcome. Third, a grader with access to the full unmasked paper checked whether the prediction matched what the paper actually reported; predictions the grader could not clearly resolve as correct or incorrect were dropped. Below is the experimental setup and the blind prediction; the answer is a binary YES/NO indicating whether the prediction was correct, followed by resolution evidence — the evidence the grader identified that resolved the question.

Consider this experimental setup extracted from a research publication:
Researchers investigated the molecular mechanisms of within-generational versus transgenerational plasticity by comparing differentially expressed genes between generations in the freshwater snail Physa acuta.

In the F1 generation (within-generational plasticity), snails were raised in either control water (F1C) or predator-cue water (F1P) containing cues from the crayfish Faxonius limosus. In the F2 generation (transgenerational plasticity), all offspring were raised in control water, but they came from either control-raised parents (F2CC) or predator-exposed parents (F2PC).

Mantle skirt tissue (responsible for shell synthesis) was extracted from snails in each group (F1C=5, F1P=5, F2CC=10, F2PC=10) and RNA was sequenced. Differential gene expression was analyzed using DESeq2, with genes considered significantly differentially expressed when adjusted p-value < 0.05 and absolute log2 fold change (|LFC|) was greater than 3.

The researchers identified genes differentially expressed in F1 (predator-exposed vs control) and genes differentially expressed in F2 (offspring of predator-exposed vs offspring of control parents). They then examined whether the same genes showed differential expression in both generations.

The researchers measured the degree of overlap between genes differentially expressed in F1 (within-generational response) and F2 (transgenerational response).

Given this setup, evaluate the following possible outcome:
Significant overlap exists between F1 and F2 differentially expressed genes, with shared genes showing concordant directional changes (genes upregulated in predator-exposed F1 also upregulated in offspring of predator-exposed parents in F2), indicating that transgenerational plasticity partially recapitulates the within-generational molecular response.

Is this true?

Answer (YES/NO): NO